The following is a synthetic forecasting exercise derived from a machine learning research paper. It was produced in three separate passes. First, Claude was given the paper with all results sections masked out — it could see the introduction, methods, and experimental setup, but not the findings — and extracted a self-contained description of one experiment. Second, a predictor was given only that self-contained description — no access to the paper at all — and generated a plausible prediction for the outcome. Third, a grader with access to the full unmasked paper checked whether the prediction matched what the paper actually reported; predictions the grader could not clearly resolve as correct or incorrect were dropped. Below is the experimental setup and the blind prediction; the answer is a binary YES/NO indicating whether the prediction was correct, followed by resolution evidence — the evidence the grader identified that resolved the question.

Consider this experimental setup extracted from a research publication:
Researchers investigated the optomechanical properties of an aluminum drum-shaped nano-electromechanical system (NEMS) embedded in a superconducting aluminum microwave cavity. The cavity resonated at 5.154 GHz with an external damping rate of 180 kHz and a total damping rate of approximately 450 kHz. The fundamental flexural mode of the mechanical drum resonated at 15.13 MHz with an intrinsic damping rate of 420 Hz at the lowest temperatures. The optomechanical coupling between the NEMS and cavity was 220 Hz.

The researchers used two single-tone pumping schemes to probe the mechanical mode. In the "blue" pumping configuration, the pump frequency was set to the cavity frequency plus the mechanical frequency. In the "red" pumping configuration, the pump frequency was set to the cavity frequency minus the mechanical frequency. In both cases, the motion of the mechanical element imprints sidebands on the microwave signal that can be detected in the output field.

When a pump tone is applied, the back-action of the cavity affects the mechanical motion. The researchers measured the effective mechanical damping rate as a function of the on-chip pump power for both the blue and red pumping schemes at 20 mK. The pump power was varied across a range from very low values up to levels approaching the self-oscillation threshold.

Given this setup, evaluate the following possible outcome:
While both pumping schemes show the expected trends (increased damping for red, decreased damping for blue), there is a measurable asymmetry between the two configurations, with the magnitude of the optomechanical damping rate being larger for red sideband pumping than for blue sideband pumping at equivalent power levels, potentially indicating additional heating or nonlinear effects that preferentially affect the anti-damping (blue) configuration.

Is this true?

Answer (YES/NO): NO